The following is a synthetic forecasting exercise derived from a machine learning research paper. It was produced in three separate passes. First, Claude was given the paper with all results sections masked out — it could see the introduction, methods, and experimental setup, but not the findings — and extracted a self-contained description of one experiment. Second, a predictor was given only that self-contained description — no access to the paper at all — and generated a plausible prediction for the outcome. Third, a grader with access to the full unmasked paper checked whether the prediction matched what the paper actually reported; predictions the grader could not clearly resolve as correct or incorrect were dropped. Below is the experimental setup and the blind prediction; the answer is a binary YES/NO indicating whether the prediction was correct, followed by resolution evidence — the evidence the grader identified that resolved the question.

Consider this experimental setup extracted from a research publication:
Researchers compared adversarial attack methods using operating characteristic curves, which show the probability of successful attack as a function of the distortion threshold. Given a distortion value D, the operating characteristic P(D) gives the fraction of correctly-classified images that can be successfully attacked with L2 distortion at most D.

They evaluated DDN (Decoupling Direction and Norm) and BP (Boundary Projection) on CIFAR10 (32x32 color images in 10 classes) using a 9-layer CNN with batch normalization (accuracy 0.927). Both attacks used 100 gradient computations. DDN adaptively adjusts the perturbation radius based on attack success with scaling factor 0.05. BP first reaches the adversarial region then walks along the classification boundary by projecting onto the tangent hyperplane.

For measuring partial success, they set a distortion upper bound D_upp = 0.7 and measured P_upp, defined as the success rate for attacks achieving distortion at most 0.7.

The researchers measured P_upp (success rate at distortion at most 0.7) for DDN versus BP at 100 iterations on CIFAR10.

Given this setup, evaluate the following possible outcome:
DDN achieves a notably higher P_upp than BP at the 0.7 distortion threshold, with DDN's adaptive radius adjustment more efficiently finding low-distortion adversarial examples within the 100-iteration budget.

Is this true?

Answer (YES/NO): NO